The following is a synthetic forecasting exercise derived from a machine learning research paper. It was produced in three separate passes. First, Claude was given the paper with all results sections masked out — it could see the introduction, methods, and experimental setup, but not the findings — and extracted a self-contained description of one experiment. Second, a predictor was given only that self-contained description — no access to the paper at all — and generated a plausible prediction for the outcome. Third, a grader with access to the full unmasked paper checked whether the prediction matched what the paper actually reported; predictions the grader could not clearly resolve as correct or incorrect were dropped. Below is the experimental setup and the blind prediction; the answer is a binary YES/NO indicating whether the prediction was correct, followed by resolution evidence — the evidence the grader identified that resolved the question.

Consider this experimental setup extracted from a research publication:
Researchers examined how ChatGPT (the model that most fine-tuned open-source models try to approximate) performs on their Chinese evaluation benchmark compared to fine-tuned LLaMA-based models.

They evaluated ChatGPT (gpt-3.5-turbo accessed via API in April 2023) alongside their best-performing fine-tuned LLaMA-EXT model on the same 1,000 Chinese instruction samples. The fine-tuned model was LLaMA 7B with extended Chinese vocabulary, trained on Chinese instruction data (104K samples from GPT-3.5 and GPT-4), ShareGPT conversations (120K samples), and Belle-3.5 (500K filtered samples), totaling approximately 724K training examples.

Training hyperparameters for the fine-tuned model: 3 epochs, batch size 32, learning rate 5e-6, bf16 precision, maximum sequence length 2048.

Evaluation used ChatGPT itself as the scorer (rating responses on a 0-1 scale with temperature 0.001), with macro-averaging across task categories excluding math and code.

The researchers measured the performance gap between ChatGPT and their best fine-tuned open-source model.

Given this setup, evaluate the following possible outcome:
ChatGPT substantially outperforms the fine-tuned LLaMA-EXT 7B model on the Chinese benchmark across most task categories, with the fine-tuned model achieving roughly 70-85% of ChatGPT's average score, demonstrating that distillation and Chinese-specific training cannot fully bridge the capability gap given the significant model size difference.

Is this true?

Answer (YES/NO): NO